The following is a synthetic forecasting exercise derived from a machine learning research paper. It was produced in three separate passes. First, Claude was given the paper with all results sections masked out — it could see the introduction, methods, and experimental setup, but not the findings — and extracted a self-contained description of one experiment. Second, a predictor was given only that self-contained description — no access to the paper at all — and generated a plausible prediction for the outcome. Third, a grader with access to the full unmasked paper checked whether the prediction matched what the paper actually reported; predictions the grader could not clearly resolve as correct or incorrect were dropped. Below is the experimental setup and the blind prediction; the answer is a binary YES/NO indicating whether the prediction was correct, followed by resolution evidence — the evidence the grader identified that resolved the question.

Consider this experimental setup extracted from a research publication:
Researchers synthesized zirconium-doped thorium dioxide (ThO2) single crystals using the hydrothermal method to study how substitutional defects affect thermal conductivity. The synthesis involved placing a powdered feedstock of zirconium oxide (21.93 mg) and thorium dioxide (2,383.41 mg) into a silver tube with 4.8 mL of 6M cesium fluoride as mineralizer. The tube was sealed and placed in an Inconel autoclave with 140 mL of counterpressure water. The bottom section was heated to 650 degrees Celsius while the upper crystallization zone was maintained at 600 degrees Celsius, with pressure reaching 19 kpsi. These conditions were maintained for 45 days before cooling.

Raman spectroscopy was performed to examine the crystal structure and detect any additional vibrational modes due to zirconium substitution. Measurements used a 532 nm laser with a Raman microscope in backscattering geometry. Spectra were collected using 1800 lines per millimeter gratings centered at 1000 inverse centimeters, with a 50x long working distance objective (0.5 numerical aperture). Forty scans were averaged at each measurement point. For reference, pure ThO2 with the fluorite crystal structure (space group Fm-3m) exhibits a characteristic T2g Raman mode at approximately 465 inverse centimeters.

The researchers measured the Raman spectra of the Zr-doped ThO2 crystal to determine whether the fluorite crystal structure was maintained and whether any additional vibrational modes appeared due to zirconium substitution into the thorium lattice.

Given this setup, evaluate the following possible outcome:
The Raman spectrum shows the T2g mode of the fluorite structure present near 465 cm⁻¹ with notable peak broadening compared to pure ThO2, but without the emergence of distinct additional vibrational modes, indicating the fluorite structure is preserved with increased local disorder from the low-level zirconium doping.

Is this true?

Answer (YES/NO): NO